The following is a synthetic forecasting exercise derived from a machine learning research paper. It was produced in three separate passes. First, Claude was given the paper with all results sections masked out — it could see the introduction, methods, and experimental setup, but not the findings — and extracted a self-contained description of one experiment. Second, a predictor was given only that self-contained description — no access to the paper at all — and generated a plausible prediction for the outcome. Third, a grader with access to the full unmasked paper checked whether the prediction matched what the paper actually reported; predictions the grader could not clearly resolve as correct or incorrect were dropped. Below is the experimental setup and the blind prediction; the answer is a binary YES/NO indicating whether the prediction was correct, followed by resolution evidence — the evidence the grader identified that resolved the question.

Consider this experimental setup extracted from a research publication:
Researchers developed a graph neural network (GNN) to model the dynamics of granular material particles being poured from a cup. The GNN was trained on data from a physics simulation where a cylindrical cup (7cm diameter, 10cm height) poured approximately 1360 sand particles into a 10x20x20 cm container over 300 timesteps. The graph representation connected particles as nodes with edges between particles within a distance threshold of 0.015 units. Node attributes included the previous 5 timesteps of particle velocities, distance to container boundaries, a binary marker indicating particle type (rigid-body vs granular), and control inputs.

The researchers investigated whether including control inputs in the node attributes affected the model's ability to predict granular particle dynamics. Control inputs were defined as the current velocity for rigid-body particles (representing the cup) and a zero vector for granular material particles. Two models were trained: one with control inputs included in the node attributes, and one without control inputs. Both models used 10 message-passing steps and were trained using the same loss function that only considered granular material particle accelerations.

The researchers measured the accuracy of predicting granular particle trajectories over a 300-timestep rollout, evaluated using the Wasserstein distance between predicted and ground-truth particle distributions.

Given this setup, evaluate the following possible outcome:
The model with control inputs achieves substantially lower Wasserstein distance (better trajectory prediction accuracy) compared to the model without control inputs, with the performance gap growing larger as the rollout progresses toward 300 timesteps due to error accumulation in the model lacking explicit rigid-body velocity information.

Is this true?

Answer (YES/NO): NO